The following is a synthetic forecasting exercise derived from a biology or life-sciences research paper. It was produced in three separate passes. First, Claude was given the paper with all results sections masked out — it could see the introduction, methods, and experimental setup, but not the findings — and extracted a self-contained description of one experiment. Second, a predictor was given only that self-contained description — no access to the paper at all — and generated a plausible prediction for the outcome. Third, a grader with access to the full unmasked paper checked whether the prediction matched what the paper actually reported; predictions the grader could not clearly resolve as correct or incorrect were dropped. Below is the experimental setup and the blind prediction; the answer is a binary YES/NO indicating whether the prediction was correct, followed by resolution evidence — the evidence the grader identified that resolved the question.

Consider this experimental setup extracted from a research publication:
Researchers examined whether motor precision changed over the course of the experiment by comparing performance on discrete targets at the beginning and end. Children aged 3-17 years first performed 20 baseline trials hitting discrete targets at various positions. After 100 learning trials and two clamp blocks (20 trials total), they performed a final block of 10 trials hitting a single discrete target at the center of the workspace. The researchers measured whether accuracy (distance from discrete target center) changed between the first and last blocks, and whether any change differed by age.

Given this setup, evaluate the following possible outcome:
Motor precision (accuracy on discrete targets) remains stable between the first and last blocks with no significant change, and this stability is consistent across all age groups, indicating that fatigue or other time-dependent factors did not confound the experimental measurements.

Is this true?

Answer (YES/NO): YES